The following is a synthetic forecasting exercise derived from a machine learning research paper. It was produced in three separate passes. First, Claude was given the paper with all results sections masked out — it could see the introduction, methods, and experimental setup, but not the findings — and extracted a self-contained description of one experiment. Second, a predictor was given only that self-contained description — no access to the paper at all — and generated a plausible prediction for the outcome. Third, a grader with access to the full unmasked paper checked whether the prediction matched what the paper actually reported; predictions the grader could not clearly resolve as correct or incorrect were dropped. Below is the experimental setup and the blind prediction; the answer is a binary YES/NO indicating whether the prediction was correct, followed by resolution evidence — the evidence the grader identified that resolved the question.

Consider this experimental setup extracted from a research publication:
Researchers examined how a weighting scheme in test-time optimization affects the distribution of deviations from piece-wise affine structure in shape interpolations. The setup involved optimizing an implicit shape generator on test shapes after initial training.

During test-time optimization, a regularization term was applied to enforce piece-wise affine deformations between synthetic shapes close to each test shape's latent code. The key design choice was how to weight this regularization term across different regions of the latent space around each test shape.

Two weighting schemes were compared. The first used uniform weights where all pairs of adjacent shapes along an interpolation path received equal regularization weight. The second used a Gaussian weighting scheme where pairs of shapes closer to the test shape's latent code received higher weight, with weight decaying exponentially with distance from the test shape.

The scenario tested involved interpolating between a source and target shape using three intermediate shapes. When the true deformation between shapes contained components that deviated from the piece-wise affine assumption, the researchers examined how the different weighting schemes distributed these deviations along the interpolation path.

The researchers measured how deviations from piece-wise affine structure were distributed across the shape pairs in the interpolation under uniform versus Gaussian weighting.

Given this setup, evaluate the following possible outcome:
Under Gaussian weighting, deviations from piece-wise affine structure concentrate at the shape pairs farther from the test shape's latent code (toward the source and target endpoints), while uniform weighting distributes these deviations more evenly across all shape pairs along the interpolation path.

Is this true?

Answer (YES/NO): YES